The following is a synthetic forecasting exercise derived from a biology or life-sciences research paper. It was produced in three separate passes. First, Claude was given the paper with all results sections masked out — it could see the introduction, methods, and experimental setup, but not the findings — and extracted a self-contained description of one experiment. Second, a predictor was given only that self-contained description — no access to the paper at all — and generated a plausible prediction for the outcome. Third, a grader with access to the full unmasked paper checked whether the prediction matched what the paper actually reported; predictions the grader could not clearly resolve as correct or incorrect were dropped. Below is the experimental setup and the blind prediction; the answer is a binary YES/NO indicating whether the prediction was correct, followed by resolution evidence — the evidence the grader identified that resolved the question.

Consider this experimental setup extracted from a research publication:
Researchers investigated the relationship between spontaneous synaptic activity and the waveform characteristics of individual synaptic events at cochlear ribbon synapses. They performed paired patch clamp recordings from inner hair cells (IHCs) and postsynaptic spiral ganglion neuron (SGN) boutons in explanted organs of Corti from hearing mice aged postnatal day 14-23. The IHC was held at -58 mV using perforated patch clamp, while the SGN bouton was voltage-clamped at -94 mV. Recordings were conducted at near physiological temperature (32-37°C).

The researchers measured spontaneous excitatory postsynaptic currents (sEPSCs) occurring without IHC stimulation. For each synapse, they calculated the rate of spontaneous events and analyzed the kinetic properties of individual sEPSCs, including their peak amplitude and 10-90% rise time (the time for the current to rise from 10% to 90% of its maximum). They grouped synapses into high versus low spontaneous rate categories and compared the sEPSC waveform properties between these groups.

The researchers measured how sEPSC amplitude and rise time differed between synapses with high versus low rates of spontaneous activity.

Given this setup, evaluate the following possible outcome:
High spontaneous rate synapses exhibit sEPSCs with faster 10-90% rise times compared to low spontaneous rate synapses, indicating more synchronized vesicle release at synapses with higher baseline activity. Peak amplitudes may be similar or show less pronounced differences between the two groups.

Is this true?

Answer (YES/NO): NO